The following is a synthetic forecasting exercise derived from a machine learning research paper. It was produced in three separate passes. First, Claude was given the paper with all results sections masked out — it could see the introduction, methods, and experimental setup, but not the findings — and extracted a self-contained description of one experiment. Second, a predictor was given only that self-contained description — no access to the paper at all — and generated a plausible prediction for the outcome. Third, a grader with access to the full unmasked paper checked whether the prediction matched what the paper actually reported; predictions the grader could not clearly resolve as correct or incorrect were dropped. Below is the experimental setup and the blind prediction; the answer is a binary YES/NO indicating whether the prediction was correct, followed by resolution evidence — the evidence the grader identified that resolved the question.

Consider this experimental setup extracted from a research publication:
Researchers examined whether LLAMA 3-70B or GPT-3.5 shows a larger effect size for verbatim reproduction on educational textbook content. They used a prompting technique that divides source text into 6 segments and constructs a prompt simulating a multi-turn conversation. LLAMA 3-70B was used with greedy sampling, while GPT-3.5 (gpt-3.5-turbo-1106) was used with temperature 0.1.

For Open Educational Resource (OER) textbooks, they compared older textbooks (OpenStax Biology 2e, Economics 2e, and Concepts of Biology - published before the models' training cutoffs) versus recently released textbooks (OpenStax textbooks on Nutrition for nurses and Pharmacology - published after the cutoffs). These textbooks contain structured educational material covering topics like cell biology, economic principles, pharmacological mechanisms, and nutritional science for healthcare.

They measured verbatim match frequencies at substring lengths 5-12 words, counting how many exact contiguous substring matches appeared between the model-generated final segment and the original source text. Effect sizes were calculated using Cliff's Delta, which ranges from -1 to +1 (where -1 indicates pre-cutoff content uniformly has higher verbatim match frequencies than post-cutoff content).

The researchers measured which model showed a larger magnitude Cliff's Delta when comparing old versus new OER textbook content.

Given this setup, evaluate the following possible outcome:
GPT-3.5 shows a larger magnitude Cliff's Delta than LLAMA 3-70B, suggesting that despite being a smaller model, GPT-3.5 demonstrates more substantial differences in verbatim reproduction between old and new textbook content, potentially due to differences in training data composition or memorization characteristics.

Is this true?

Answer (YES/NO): YES